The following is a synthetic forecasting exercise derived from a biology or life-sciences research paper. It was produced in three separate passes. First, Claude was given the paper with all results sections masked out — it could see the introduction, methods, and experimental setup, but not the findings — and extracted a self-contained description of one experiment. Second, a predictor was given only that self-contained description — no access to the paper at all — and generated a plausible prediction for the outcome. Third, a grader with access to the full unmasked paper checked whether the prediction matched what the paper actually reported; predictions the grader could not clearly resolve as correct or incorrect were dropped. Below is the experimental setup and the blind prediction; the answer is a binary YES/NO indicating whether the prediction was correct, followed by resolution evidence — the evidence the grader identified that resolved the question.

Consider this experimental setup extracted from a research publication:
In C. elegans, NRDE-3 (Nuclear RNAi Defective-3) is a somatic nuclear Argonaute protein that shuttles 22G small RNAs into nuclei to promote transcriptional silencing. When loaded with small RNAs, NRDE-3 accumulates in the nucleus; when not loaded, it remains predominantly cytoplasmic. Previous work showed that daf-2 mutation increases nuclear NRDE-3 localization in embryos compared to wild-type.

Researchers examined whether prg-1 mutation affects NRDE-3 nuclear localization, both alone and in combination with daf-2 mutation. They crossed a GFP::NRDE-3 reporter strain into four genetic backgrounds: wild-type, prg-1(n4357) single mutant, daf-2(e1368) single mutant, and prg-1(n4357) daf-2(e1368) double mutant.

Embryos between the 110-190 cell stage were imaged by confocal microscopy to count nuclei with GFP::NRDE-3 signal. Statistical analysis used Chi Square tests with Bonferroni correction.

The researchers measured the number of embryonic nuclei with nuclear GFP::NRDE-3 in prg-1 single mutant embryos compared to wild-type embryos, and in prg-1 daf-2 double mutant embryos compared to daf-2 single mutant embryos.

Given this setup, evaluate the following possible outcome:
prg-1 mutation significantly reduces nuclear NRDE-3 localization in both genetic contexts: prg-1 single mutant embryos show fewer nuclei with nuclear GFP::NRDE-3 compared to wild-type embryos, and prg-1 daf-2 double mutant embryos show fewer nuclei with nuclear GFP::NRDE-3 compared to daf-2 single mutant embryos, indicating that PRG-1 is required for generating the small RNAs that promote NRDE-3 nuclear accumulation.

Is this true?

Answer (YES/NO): NO